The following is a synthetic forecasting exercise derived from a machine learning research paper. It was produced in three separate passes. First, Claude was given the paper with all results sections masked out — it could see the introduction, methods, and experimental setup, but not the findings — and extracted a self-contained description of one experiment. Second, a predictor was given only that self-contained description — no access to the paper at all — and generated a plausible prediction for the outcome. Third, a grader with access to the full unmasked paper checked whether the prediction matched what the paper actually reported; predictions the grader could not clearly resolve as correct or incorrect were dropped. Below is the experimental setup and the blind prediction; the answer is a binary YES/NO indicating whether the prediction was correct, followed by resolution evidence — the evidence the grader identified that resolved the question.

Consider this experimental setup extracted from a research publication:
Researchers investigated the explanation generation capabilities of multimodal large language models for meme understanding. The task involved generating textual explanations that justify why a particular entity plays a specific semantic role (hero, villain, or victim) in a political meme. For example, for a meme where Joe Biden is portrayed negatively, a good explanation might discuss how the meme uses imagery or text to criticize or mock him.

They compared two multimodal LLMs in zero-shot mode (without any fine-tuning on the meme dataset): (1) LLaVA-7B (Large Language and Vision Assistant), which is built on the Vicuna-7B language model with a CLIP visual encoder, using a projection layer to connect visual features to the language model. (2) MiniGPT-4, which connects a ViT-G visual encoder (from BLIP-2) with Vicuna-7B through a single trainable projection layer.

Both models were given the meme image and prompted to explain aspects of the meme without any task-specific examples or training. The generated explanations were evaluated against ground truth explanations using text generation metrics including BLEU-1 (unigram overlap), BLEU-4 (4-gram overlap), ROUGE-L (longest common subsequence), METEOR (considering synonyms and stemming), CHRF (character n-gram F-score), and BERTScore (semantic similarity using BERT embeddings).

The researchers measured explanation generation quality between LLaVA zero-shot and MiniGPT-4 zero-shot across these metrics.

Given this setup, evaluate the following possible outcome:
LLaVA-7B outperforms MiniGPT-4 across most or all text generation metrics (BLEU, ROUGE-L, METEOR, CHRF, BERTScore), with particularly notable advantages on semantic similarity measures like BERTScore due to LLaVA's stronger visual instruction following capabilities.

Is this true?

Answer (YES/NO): NO